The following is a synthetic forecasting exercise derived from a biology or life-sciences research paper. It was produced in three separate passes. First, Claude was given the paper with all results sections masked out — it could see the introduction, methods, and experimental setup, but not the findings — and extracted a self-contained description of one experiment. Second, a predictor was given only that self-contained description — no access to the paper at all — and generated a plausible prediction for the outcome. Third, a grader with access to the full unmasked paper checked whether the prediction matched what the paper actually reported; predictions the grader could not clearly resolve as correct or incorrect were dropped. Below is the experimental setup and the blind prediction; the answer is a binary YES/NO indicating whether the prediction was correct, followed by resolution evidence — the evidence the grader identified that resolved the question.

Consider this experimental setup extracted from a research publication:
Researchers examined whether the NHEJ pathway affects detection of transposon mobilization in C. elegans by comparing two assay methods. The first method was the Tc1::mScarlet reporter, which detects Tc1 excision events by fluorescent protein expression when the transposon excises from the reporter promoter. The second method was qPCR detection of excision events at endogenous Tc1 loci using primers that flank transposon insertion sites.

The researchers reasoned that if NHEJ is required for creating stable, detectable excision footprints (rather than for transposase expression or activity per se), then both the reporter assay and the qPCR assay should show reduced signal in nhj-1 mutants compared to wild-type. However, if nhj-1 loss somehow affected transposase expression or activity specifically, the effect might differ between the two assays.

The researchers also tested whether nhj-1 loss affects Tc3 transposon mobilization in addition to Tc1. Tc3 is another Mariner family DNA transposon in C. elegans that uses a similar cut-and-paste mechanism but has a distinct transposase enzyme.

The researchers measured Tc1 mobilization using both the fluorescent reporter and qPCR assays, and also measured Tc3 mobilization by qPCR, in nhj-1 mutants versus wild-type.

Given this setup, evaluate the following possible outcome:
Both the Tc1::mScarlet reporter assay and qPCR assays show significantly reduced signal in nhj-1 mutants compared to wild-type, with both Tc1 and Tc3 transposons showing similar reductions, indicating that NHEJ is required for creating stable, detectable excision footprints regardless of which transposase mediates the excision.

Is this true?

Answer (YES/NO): NO